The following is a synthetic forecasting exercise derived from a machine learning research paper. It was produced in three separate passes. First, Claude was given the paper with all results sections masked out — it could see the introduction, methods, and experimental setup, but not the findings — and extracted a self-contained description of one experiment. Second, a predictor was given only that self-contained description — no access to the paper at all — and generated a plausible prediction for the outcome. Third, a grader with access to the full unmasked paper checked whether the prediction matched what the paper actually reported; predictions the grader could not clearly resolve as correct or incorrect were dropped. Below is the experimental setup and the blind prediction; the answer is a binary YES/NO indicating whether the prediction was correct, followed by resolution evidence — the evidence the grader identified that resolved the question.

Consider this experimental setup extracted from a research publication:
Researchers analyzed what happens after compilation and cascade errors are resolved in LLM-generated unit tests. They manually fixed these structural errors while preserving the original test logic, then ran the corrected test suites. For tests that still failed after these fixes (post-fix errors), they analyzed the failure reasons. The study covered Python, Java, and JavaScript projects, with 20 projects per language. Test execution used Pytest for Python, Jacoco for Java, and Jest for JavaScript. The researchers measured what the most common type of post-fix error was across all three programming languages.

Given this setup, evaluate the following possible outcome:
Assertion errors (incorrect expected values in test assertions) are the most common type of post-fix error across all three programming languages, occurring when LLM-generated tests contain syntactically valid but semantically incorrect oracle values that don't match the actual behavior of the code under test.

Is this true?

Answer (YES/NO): YES